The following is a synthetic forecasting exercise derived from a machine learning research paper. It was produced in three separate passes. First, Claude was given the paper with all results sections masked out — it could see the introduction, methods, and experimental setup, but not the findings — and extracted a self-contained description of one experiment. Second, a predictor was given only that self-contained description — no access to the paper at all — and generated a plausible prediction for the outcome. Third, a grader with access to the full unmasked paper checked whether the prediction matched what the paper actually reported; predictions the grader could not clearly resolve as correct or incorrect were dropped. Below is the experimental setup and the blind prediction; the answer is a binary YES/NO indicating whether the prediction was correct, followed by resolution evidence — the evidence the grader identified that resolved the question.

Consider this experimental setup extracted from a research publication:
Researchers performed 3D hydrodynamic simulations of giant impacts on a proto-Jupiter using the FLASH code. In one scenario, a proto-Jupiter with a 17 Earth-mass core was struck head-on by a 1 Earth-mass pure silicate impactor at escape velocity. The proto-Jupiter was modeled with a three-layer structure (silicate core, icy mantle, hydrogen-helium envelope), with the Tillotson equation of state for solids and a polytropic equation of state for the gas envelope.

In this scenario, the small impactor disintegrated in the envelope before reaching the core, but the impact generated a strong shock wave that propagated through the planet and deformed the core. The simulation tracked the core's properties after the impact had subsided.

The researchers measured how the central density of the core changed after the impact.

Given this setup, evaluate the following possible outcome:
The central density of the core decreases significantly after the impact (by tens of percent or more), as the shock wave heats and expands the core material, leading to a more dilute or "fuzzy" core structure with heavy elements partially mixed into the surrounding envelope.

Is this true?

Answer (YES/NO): NO